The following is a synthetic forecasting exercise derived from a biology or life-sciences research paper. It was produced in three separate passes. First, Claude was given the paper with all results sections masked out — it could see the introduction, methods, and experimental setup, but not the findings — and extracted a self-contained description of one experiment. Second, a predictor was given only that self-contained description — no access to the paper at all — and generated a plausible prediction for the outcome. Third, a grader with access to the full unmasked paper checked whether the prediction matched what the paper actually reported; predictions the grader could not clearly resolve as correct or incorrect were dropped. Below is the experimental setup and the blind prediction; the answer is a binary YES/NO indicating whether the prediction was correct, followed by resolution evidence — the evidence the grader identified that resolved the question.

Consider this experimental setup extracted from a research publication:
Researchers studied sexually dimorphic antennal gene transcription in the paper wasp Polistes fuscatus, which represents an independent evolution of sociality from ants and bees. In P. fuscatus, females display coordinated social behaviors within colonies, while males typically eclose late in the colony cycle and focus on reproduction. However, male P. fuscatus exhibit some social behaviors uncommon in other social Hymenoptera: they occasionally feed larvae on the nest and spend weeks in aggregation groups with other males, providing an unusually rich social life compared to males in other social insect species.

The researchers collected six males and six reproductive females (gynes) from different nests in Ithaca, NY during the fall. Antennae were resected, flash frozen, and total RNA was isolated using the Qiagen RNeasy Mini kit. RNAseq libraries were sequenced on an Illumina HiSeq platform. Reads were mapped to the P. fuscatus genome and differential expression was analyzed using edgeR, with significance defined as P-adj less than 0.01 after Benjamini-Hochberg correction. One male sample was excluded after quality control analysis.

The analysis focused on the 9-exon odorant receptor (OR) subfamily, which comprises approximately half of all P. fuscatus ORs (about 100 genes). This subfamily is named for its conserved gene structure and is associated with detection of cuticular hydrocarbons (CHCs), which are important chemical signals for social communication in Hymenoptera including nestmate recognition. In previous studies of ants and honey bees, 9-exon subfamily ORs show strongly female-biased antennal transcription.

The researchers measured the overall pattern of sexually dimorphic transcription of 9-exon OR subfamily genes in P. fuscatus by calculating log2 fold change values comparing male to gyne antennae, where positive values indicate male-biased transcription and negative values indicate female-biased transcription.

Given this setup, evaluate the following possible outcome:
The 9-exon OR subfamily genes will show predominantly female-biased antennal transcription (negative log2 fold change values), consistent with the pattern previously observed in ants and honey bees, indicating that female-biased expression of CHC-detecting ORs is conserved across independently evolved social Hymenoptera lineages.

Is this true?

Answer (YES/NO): NO